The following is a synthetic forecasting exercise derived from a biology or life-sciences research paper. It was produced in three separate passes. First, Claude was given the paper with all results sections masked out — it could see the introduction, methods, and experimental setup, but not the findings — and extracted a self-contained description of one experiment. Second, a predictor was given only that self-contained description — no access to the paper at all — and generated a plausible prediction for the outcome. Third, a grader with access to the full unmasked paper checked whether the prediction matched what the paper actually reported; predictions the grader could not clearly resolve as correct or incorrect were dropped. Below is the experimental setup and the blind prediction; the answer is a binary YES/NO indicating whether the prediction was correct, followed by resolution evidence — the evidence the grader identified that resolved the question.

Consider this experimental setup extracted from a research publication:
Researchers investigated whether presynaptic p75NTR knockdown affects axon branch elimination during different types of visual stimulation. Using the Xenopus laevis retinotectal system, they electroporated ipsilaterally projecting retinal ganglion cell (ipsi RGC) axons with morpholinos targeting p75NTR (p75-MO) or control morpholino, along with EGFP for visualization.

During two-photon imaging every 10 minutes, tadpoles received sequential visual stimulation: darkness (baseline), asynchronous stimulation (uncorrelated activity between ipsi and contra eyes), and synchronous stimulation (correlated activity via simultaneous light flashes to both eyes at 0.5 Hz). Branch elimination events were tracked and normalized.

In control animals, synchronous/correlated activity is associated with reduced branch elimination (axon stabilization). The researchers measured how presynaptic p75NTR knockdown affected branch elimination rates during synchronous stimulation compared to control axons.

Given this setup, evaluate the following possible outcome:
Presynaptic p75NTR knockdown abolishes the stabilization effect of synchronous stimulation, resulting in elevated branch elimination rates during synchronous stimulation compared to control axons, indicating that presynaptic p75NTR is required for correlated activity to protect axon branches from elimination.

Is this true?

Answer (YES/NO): YES